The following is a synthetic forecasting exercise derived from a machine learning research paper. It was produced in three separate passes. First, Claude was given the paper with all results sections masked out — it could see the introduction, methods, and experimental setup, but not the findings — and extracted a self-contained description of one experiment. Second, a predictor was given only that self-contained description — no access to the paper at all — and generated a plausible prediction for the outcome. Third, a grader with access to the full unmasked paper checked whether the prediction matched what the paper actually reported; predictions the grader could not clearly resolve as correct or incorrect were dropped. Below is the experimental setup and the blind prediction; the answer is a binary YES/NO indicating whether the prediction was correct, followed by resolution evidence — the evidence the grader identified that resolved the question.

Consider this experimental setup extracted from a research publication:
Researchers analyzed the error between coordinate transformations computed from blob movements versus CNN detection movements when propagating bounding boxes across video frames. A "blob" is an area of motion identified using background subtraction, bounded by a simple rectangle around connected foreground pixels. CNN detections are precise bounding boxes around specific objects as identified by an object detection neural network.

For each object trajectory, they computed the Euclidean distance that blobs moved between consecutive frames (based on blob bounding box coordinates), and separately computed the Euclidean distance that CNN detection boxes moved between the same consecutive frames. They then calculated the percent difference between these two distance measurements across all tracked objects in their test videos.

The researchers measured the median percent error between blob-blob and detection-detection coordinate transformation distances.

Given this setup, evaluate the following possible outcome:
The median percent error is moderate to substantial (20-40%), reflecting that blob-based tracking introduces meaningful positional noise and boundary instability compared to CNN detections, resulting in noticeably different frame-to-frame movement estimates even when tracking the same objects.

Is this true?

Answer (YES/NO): NO